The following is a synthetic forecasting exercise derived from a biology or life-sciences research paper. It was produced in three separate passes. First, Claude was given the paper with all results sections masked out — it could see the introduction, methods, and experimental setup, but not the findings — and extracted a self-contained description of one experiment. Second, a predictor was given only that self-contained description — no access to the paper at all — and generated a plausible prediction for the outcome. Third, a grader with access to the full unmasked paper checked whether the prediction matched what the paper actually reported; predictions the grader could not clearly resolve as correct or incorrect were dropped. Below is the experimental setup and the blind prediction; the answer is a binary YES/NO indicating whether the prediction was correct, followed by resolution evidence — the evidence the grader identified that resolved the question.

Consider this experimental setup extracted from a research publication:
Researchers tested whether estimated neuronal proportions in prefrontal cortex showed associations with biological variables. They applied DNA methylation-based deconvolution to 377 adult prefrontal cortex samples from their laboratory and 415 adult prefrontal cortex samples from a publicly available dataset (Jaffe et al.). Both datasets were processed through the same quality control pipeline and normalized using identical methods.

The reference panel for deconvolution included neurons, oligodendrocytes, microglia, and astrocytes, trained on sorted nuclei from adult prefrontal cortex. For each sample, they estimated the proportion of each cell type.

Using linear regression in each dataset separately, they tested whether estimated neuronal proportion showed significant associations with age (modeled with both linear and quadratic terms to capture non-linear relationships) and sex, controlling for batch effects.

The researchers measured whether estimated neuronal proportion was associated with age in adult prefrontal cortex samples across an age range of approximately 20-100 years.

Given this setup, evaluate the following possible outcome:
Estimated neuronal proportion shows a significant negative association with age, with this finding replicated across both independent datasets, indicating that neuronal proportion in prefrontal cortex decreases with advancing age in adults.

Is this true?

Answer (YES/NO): NO